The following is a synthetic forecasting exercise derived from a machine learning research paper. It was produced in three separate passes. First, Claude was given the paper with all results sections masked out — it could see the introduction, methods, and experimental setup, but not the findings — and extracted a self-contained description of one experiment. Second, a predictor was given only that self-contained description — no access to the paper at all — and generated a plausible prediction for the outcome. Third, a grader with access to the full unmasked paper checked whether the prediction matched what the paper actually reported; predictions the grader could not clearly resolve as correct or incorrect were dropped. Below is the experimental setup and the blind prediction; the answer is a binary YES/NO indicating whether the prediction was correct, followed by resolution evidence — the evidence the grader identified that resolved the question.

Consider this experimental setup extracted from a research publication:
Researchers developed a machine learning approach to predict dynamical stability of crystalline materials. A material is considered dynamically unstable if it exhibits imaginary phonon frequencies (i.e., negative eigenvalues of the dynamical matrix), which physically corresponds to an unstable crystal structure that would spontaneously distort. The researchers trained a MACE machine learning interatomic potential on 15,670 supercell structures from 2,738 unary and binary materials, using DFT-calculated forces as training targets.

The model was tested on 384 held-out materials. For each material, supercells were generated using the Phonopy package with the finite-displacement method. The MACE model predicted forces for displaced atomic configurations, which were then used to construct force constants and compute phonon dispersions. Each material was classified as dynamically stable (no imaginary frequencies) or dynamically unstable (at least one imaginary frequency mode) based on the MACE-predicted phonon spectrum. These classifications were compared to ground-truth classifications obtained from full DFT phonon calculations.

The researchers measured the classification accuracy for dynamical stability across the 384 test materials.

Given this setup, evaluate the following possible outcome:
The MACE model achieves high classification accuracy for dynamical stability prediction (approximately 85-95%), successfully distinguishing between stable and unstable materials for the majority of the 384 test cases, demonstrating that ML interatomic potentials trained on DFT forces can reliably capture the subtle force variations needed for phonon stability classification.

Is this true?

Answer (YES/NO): YES